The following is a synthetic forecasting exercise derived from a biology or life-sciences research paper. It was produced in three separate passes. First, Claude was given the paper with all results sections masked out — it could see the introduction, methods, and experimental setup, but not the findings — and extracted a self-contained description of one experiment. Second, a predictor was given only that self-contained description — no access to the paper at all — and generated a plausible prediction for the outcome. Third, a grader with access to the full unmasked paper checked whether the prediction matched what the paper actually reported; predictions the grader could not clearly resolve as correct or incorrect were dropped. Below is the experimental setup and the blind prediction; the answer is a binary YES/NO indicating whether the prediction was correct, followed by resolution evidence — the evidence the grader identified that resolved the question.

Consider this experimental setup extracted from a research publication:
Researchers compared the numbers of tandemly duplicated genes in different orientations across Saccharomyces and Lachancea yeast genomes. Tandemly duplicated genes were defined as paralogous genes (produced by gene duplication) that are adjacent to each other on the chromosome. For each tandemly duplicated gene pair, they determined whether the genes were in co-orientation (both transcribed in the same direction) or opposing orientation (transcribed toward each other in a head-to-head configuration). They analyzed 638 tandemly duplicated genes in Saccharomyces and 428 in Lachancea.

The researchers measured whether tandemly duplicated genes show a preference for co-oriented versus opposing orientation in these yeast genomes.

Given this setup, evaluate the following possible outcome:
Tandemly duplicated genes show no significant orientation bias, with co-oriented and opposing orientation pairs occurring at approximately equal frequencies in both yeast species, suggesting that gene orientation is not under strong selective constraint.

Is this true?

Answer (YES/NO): NO